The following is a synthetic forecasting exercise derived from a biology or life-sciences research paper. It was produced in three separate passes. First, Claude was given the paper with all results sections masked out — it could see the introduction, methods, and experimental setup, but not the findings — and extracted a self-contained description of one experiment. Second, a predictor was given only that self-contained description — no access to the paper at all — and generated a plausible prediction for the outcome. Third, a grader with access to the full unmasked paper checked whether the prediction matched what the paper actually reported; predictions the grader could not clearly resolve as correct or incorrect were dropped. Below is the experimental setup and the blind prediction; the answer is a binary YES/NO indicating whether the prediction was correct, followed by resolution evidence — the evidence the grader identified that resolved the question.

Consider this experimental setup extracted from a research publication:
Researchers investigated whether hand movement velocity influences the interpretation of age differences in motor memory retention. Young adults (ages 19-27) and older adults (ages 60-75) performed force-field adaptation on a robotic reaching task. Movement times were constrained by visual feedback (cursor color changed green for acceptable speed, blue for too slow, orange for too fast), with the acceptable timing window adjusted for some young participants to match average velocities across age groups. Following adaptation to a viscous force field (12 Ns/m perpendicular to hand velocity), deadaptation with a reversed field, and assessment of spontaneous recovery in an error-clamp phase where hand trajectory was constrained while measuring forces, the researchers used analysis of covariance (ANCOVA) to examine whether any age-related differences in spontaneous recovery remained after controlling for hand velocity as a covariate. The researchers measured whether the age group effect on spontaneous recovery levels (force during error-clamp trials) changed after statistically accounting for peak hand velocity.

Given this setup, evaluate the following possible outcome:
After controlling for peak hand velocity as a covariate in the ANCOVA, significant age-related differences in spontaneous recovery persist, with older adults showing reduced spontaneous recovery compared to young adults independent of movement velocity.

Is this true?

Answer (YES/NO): NO